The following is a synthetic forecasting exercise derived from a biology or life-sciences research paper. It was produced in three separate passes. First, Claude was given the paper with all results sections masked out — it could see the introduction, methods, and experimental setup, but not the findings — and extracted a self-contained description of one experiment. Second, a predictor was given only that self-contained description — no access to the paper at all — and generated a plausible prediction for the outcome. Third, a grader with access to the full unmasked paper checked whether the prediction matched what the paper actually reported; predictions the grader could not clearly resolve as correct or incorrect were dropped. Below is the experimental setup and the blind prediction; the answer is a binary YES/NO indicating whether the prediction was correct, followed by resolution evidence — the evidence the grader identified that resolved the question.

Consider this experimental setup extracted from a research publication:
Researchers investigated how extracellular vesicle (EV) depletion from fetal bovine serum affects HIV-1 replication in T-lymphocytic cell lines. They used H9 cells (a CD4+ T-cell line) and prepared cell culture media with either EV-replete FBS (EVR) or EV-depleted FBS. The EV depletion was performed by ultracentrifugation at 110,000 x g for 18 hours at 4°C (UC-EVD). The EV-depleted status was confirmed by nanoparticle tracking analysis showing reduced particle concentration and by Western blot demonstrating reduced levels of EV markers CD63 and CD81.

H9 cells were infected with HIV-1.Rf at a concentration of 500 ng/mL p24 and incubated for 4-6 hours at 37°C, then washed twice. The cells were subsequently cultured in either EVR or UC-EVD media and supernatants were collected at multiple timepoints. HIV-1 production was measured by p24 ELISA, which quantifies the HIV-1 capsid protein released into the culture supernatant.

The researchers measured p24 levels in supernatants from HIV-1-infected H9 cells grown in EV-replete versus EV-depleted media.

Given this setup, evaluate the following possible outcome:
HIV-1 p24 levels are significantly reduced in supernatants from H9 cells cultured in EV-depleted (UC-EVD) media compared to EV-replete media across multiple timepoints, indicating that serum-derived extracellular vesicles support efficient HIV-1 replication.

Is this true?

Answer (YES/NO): NO